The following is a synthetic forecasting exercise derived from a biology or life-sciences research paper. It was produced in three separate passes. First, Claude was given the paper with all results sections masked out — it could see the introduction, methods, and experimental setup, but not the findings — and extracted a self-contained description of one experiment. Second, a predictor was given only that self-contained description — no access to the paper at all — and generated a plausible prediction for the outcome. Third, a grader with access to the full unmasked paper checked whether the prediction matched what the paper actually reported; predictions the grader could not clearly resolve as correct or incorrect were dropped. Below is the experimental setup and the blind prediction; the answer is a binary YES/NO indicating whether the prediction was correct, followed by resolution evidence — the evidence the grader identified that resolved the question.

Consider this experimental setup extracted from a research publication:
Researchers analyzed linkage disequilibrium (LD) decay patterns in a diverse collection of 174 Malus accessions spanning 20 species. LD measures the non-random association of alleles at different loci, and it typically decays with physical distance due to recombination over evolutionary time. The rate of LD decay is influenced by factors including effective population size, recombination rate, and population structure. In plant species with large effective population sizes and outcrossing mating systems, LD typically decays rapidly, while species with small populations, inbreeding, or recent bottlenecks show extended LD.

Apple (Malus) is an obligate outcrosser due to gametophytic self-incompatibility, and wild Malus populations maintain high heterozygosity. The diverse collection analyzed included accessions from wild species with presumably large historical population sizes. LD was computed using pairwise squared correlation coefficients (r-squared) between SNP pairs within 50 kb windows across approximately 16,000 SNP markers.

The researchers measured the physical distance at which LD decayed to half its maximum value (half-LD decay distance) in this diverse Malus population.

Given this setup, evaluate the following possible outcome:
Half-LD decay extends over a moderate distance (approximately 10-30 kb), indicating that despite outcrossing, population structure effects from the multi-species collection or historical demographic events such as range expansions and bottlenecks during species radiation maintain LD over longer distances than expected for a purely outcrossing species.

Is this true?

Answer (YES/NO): NO